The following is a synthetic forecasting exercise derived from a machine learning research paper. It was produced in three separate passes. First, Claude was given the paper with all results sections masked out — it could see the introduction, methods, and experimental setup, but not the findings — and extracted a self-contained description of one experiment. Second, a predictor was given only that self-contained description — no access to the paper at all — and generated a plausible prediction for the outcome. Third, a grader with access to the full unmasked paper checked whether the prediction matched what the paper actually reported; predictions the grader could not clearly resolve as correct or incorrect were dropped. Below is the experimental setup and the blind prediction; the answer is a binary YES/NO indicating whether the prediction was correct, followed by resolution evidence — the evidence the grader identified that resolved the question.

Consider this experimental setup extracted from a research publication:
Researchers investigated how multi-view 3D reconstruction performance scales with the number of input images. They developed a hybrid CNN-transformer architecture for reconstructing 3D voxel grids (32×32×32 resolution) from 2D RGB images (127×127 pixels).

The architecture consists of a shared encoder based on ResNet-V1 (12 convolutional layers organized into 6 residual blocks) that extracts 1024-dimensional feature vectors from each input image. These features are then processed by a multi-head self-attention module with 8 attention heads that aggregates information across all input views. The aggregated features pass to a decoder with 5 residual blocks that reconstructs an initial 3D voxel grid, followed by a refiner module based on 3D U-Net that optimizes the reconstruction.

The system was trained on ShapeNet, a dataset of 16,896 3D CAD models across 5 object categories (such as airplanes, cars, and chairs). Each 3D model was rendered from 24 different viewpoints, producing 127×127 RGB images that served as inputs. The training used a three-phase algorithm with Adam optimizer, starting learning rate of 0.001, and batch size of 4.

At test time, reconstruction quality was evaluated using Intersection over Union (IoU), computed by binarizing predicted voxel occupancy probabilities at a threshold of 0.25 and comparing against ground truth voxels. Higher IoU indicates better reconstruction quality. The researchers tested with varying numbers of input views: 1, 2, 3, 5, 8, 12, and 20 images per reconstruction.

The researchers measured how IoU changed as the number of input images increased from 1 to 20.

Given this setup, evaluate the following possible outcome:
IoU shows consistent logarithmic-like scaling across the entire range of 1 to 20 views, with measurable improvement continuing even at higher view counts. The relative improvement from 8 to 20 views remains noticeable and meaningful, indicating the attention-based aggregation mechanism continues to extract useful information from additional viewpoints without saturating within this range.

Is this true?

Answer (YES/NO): YES